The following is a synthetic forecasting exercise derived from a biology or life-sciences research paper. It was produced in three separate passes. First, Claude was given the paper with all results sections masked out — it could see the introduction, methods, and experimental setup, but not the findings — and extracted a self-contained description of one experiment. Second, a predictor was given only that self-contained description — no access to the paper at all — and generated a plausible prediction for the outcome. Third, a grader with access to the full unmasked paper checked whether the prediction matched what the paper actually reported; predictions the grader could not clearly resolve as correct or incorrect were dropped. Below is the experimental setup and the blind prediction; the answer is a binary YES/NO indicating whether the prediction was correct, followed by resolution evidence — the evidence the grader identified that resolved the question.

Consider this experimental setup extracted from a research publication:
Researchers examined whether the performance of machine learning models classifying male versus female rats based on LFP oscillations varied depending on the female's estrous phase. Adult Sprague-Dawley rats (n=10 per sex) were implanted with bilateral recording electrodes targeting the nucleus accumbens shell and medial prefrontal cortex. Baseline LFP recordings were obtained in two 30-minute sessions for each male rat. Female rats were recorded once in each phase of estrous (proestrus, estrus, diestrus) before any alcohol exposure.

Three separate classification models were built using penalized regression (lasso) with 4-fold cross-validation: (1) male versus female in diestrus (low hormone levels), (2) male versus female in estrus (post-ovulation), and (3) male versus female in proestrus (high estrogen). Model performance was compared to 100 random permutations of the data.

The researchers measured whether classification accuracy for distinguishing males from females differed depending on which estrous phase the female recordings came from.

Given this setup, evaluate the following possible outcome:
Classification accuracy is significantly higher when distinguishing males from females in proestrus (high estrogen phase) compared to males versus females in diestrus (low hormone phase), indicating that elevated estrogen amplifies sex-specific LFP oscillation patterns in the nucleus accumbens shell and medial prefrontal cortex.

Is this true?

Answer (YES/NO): NO